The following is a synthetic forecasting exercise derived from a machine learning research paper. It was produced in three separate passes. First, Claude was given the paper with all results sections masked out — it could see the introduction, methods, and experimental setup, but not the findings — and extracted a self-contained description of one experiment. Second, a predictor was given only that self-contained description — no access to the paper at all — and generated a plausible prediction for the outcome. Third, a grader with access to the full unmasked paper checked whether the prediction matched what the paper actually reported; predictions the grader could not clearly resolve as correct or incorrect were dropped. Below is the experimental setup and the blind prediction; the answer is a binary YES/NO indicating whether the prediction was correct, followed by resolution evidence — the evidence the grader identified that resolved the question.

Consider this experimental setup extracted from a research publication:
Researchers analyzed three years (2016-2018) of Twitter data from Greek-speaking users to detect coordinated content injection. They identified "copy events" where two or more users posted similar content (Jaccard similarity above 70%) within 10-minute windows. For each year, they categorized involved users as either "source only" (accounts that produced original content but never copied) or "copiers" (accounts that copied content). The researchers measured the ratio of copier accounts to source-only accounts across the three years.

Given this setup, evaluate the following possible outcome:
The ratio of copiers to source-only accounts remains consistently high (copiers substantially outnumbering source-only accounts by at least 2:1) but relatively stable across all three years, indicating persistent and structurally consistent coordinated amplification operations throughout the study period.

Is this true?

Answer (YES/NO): NO